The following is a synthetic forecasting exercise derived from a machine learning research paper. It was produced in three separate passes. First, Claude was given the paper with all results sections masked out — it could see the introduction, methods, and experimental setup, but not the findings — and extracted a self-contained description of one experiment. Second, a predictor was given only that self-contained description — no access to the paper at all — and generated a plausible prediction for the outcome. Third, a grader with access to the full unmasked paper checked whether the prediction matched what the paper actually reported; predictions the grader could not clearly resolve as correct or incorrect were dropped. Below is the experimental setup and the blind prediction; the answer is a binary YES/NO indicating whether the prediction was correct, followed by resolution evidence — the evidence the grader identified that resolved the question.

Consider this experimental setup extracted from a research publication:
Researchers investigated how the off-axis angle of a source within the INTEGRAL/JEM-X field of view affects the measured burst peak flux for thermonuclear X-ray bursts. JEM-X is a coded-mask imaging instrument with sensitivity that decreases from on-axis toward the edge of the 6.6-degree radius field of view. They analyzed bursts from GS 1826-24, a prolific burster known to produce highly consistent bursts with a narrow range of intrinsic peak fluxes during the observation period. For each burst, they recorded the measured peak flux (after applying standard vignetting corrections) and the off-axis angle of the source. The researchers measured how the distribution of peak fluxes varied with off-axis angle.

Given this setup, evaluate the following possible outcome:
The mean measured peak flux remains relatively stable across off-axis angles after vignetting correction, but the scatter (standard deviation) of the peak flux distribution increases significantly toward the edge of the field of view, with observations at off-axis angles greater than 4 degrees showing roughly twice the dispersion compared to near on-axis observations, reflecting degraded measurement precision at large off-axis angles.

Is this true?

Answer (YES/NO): NO